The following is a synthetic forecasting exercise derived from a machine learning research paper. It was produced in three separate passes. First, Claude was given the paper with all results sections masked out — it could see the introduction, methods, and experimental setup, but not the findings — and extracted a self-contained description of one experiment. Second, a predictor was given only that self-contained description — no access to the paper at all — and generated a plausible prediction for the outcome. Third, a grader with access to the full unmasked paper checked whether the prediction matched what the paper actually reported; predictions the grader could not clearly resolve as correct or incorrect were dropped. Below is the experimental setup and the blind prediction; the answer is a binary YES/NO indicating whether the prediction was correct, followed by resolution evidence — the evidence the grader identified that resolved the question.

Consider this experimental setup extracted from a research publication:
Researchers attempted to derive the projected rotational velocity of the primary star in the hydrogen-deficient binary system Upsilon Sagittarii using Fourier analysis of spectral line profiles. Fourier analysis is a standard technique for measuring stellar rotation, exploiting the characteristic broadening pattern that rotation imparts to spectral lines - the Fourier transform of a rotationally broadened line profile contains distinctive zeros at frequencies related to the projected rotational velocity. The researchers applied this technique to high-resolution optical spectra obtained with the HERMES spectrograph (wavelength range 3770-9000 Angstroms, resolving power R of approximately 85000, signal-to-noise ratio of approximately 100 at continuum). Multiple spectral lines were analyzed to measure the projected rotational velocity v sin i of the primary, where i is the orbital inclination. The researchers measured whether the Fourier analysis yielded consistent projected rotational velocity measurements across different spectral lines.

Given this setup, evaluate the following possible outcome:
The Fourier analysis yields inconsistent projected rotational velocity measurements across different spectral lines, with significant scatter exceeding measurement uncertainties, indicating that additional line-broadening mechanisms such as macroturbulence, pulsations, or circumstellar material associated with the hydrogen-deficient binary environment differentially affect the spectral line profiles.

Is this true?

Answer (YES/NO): YES